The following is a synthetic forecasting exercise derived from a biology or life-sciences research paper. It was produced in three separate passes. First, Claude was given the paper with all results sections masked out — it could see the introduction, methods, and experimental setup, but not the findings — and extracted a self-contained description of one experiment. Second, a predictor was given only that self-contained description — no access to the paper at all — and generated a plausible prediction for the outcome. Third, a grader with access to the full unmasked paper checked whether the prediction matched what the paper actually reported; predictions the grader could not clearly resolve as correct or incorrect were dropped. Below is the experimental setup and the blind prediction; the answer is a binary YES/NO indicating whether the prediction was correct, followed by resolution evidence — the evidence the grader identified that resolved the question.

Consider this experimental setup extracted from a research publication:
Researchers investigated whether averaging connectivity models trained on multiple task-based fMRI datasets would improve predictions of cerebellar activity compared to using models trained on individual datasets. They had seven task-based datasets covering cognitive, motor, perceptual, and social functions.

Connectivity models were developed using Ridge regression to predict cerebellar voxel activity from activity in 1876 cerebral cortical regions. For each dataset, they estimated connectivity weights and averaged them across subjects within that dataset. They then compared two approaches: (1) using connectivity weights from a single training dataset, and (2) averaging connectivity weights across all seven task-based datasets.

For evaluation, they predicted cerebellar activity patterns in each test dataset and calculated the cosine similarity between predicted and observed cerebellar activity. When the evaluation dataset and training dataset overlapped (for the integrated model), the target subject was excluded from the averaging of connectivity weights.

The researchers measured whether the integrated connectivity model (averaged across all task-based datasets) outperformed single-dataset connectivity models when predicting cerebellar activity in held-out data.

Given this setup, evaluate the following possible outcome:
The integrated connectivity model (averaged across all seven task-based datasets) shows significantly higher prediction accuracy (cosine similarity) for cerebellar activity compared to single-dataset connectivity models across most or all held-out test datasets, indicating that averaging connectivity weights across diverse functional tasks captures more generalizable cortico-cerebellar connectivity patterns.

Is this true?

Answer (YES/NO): YES